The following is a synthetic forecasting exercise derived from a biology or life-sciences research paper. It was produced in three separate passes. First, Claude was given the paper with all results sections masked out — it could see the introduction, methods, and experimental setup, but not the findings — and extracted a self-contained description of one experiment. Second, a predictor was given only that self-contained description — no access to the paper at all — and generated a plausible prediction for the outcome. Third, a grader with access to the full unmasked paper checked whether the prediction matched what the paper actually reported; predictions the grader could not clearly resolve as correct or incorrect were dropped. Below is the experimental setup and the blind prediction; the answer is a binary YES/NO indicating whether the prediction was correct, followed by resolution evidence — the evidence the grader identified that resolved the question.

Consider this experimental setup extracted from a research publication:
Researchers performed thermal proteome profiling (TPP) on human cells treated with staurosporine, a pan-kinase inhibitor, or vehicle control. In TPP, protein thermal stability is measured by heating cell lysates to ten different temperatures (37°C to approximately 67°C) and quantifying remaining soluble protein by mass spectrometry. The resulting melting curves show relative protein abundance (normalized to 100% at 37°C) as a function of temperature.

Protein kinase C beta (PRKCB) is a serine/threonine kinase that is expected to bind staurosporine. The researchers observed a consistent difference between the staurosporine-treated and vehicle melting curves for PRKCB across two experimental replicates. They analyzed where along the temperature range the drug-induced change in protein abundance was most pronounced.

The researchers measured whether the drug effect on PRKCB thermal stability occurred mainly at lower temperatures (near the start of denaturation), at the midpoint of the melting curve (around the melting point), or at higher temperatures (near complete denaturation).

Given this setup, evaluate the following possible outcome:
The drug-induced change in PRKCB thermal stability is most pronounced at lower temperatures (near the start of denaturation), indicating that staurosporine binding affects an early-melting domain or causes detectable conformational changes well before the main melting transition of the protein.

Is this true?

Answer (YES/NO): YES